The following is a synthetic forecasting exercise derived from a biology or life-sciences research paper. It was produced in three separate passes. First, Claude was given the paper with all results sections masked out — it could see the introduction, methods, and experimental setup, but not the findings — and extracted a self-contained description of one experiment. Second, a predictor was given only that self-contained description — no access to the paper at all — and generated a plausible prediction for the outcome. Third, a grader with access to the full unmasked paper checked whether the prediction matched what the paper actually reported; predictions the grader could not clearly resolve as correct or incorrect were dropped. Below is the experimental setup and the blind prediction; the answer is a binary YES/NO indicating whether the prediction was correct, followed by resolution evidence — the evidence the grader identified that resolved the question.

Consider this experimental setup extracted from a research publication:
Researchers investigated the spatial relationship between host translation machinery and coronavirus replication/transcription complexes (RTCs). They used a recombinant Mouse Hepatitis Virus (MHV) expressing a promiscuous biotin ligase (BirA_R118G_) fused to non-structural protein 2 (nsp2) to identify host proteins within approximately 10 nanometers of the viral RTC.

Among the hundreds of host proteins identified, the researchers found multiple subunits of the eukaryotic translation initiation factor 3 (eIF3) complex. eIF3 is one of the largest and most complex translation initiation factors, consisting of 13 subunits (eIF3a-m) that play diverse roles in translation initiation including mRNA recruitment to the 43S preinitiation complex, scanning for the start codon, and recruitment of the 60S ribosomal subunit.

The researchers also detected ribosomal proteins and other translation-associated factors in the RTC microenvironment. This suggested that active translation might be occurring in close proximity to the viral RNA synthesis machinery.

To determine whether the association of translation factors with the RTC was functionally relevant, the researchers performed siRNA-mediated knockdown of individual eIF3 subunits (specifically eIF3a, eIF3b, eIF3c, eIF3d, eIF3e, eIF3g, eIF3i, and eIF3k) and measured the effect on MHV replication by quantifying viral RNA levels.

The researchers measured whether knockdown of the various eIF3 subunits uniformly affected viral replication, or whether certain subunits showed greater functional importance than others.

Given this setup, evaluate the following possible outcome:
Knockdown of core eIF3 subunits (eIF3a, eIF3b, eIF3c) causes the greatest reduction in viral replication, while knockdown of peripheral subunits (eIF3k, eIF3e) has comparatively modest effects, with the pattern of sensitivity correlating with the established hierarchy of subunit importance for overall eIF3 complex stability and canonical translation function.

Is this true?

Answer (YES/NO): NO